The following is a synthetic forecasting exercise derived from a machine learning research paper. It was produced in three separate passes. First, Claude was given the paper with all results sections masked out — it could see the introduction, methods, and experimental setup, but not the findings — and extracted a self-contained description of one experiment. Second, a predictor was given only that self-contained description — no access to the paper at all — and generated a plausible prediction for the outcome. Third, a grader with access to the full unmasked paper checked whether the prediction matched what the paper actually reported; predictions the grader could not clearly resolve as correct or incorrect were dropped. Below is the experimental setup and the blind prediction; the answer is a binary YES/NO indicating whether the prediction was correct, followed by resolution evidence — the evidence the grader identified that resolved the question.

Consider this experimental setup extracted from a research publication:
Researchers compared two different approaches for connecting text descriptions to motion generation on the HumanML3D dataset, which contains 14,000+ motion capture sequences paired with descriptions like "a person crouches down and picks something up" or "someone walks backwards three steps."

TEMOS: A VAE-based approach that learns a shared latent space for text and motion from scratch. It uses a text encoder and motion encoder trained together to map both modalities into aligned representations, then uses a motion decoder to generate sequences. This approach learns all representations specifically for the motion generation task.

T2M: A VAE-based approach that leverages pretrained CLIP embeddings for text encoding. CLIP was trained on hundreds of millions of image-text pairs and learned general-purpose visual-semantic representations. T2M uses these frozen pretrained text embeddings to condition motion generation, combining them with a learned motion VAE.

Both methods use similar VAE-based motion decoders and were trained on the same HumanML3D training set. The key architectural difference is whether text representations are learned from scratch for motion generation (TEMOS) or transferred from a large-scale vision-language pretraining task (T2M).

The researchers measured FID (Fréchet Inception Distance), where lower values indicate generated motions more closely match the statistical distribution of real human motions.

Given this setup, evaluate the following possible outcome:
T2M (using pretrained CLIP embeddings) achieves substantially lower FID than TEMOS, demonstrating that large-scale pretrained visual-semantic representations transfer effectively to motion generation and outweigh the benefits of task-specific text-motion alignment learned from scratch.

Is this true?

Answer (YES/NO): YES